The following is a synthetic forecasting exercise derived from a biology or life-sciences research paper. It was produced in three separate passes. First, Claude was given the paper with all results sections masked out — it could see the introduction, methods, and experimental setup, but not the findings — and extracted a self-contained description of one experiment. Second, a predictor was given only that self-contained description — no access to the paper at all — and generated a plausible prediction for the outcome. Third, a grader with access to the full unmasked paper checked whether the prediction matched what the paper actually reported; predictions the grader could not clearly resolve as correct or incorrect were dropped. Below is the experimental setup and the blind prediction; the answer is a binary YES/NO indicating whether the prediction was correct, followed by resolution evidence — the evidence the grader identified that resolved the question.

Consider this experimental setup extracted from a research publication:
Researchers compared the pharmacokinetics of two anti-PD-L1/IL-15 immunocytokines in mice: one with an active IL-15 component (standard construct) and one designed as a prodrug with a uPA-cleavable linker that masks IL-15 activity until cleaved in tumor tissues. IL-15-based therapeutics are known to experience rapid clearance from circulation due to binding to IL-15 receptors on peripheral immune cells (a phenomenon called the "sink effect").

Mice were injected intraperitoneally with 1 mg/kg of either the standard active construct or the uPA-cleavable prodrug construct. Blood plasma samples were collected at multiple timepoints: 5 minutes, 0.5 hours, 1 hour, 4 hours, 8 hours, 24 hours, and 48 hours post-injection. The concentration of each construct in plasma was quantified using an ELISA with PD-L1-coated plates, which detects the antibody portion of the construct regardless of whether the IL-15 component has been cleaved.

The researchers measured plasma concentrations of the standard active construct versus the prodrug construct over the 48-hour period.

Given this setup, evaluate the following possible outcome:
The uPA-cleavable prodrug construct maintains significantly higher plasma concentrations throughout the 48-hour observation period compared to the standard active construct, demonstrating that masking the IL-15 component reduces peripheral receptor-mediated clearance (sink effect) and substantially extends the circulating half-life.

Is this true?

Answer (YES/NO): YES